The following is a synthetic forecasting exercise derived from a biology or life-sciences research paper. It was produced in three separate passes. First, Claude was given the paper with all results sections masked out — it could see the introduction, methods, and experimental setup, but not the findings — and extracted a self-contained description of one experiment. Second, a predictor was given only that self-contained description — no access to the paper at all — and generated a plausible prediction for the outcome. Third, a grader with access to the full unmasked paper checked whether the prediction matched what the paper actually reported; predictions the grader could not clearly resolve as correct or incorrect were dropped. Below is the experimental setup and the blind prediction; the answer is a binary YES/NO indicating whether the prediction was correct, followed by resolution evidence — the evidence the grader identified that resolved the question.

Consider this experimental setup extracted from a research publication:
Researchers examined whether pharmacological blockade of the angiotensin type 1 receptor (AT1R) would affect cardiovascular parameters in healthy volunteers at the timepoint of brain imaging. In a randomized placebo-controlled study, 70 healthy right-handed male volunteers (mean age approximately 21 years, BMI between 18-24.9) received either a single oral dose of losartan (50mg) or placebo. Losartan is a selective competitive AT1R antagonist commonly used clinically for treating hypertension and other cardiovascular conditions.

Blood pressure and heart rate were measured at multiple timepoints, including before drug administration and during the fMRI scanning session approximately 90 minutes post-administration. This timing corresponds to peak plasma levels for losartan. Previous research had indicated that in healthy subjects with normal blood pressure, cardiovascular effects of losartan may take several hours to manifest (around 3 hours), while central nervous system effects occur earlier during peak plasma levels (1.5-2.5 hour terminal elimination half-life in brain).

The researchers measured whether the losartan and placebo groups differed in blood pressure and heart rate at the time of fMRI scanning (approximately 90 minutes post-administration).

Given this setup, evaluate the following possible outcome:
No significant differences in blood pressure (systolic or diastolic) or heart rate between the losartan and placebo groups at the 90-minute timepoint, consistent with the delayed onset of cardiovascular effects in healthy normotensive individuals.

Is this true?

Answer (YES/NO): YES